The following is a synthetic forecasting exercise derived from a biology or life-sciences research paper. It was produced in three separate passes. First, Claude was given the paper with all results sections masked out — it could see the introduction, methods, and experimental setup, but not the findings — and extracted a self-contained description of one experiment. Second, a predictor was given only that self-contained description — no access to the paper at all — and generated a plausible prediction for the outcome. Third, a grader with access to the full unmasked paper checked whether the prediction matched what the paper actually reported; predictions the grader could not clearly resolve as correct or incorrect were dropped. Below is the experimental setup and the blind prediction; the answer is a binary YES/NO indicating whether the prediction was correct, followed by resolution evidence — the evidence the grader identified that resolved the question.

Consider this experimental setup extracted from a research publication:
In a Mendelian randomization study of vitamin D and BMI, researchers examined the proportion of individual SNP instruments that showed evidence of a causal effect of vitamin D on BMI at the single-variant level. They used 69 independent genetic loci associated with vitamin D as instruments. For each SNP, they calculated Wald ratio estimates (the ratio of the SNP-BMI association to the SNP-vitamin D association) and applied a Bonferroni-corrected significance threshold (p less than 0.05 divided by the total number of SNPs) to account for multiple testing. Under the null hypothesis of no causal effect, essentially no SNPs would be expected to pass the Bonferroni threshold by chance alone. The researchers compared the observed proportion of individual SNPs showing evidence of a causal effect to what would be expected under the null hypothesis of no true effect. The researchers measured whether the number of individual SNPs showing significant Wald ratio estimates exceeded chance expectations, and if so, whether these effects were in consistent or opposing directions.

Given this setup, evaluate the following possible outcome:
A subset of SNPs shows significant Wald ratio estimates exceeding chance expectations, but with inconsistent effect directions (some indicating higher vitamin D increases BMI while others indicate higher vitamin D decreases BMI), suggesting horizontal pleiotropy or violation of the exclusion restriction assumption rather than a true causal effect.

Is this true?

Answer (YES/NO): YES